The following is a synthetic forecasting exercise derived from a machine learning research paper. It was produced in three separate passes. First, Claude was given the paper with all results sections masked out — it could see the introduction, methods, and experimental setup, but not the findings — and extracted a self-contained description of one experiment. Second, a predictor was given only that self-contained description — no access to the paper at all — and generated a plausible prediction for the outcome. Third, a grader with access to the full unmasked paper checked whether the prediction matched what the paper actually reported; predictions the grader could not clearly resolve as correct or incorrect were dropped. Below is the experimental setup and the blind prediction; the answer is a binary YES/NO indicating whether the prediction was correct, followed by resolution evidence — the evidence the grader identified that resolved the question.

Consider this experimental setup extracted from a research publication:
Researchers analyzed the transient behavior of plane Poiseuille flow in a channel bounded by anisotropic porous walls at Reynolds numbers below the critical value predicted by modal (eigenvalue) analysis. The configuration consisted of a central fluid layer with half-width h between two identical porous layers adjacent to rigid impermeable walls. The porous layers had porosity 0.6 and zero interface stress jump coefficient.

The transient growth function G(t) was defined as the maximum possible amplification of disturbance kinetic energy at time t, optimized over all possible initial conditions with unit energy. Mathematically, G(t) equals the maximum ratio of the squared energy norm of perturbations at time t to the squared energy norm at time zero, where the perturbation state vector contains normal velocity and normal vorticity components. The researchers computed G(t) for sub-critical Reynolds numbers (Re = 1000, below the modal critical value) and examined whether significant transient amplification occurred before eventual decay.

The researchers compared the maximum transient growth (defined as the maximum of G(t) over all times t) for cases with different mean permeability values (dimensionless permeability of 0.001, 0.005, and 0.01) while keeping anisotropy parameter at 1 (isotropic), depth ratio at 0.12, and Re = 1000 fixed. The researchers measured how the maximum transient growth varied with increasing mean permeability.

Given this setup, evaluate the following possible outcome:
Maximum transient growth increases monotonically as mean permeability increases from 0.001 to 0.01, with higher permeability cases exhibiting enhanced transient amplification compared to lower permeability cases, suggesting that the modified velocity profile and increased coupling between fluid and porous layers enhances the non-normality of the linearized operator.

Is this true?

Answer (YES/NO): YES